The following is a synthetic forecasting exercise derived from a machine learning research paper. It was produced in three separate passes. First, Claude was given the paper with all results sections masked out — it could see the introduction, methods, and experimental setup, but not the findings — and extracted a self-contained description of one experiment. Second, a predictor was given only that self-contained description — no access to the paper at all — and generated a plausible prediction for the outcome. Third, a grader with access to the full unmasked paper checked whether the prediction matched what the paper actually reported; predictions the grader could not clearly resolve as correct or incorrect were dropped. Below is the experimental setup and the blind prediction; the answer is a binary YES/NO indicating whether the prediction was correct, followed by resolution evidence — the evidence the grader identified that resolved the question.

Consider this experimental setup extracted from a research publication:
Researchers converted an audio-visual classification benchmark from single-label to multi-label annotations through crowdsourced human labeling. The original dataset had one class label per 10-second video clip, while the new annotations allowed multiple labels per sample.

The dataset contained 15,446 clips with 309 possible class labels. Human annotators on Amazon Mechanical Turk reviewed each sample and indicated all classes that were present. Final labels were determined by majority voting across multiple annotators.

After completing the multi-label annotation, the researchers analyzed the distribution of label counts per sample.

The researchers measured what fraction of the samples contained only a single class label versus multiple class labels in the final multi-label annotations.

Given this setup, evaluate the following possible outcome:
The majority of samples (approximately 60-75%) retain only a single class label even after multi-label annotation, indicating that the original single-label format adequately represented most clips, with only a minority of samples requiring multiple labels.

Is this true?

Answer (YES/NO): NO